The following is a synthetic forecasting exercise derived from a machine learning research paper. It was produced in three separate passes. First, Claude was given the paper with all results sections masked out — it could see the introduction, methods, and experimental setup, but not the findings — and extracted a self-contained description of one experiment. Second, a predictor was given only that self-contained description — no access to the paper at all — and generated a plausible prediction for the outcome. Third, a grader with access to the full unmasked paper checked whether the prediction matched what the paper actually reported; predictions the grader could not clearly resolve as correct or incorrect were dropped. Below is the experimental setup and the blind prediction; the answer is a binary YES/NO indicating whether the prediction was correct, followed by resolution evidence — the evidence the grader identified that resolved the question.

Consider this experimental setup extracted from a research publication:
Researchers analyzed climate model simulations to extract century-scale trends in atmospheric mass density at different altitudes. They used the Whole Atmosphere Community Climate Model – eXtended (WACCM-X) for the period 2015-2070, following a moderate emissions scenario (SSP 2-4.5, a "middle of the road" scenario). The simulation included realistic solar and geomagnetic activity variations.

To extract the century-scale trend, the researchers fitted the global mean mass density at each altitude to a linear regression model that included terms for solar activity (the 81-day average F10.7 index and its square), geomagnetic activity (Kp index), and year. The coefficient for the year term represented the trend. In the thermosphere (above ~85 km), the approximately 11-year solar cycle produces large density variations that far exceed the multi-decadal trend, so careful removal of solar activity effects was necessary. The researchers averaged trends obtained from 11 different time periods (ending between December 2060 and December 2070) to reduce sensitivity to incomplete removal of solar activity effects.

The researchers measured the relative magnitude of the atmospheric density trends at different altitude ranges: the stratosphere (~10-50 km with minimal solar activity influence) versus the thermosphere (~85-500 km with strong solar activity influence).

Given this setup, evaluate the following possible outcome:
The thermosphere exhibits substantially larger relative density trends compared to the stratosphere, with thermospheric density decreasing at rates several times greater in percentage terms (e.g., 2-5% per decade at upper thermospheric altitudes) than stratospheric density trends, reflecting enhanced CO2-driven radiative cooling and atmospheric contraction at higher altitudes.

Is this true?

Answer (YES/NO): YES